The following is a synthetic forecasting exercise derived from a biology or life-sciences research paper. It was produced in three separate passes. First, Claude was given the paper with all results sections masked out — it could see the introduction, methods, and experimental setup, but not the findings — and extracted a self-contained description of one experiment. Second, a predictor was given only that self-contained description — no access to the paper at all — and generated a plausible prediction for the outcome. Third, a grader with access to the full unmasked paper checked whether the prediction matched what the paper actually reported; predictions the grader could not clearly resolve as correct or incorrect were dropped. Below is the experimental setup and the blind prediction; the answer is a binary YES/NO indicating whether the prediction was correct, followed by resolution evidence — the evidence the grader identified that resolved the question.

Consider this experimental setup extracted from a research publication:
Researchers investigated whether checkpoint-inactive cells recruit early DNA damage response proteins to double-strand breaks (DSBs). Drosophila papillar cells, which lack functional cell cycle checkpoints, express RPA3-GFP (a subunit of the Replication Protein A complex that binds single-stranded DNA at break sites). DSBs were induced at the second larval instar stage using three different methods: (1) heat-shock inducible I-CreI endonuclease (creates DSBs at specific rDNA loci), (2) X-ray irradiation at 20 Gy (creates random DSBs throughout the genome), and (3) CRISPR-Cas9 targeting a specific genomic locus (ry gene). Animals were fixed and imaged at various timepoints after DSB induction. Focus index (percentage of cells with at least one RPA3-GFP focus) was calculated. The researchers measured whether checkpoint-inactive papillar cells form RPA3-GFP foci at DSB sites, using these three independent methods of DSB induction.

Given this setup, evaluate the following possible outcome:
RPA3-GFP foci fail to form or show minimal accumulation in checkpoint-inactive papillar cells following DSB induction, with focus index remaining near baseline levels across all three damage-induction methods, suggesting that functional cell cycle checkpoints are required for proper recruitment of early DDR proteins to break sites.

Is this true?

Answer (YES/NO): NO